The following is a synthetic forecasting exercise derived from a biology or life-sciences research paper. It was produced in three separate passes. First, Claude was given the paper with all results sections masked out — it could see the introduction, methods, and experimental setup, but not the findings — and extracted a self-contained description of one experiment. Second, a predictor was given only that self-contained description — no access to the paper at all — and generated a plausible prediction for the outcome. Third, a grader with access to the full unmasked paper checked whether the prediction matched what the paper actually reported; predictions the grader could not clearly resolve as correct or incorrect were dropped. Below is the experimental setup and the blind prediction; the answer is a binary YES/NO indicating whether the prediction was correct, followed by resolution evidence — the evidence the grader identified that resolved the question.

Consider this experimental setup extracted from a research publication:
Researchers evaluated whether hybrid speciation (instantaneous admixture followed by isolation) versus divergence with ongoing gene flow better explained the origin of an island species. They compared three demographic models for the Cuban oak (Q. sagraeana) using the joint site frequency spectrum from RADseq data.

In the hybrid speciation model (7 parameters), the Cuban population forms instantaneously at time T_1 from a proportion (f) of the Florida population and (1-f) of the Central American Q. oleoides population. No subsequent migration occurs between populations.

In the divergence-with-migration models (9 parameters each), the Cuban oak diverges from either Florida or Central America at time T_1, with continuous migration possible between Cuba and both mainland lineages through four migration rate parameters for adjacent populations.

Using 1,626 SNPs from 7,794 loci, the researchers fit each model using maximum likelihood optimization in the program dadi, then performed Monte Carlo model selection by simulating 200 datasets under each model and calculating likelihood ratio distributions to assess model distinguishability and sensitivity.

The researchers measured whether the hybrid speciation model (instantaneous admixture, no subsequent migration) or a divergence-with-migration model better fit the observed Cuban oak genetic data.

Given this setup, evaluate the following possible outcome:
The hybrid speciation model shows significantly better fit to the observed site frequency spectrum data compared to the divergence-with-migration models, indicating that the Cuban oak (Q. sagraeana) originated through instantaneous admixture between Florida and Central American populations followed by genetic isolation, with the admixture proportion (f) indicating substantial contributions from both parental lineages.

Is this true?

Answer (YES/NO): NO